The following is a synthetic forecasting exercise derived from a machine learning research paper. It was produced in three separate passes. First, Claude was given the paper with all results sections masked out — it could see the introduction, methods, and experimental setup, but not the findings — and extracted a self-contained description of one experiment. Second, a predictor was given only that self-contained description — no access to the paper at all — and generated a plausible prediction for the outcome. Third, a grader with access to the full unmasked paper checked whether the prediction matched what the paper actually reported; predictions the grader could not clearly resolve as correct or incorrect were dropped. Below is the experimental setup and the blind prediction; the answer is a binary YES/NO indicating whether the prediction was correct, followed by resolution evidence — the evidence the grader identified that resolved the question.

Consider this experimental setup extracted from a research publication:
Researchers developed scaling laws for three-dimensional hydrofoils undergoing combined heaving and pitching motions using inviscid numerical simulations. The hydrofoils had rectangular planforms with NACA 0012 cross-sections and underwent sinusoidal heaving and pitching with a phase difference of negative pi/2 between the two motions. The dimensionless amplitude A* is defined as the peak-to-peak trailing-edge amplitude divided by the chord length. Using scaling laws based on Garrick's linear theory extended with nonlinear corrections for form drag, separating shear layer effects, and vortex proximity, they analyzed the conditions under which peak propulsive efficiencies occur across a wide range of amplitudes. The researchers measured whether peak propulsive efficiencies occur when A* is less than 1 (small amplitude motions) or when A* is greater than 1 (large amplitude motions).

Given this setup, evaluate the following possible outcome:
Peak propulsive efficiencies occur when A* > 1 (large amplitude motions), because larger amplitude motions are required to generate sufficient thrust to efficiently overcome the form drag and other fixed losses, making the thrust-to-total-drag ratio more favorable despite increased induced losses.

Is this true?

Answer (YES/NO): YES